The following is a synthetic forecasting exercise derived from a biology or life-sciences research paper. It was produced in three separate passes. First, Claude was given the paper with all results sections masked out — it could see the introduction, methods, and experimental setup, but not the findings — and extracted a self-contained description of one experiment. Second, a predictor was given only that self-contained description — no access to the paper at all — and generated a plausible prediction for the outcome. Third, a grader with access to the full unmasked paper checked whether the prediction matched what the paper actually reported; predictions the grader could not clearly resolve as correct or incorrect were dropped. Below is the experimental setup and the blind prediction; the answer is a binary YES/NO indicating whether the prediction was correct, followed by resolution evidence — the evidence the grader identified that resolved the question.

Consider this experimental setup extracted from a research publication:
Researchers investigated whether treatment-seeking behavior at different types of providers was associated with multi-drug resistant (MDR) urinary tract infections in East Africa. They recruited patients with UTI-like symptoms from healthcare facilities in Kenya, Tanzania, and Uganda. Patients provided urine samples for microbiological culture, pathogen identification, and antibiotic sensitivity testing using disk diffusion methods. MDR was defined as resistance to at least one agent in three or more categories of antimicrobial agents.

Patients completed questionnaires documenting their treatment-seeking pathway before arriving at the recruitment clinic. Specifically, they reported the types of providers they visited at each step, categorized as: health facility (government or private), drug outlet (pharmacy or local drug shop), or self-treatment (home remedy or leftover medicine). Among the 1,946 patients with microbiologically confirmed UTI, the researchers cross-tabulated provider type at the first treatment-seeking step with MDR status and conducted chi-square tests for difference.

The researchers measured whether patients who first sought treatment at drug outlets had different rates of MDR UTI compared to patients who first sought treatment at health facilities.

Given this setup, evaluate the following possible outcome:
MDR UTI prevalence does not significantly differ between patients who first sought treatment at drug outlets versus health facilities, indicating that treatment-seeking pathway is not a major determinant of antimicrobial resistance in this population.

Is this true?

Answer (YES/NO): NO